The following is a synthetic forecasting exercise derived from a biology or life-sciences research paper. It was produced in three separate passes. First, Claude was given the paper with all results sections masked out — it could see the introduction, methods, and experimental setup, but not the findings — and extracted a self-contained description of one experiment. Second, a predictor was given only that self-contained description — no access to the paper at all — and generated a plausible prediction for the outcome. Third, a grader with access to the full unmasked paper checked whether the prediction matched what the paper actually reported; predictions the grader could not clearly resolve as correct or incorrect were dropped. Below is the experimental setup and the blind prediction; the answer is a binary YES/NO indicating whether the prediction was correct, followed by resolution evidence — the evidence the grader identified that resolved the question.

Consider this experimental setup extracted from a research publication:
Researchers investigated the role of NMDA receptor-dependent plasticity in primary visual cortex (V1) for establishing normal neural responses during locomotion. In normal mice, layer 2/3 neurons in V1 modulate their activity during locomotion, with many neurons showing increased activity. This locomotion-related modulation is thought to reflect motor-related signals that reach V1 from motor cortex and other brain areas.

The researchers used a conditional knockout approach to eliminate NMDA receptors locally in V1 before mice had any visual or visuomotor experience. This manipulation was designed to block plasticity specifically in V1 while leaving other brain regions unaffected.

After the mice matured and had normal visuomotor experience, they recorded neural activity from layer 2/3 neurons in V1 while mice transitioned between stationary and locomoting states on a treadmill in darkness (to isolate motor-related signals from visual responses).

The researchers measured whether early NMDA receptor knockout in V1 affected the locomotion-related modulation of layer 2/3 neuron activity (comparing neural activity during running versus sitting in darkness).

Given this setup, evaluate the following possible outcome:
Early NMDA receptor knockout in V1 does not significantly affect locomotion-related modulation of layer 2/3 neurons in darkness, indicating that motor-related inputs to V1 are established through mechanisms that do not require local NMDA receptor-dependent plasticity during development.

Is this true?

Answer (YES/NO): NO